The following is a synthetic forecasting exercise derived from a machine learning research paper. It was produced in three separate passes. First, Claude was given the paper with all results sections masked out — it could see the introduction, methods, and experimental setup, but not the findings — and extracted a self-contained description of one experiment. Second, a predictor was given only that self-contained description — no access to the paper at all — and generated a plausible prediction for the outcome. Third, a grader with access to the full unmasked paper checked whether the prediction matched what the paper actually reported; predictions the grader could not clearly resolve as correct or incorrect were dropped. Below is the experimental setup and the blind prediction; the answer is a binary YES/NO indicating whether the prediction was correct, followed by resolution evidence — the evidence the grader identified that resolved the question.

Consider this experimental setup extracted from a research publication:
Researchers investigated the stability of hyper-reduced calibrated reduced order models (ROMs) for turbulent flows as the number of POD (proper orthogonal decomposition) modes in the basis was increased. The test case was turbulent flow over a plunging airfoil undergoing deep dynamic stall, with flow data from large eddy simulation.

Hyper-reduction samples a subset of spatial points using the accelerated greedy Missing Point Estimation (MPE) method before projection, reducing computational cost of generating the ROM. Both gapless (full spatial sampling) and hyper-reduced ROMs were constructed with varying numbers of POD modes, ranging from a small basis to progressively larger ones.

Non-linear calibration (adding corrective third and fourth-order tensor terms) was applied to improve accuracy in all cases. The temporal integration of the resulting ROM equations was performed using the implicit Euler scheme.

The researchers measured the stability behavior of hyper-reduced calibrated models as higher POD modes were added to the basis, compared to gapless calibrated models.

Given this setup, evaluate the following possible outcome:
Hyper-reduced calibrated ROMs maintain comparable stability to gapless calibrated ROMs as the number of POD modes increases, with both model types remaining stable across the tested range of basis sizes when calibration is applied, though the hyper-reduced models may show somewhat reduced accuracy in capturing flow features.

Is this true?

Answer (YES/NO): NO